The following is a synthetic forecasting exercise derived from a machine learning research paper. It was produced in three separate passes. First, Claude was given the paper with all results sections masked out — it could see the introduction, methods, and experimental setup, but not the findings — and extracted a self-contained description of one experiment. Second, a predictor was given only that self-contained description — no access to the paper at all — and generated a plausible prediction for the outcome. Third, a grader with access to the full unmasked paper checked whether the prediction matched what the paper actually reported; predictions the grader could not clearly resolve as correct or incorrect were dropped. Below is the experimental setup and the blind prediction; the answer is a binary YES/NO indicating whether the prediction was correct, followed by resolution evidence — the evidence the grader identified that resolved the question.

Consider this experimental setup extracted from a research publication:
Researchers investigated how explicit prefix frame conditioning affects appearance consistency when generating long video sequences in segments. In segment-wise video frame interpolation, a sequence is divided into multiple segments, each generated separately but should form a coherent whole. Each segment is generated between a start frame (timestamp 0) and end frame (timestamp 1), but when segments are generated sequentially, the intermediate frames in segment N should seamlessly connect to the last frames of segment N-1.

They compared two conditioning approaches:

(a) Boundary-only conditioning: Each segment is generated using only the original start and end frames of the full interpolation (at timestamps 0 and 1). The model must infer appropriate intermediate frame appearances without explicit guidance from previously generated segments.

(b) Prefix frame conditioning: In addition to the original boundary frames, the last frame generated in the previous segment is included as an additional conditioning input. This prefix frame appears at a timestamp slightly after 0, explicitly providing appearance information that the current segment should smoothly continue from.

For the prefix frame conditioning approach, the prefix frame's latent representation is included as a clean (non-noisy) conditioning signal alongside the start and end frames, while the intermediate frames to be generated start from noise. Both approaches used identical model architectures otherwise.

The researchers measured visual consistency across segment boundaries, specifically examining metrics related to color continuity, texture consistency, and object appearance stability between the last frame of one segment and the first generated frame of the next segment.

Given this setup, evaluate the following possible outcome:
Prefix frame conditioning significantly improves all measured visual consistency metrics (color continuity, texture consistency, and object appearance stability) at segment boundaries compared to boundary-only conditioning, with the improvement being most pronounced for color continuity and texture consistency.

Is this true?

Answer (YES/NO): NO